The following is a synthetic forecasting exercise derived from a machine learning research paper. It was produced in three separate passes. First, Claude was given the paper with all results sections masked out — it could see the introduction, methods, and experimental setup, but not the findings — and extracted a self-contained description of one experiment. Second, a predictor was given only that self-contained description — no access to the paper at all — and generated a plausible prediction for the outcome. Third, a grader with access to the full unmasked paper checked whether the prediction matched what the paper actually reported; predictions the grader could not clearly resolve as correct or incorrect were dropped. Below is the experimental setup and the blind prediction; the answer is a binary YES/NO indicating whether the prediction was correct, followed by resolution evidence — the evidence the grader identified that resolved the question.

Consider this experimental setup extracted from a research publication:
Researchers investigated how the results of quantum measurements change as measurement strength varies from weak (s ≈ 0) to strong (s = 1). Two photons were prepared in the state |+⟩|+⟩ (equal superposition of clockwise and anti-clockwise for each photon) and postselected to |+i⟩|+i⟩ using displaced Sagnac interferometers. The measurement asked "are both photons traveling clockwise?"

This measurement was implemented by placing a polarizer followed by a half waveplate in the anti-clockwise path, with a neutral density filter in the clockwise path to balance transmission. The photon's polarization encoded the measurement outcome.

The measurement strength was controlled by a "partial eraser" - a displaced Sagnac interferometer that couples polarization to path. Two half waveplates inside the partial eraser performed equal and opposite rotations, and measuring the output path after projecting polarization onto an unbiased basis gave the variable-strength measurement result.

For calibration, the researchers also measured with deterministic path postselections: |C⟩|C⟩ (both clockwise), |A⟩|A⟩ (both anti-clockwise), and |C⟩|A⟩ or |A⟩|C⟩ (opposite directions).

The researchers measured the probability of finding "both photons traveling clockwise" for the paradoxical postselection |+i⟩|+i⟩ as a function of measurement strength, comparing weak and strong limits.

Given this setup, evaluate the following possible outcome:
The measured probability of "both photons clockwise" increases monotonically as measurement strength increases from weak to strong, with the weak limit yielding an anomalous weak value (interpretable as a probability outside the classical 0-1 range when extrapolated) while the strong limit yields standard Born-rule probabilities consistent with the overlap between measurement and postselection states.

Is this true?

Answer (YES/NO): NO